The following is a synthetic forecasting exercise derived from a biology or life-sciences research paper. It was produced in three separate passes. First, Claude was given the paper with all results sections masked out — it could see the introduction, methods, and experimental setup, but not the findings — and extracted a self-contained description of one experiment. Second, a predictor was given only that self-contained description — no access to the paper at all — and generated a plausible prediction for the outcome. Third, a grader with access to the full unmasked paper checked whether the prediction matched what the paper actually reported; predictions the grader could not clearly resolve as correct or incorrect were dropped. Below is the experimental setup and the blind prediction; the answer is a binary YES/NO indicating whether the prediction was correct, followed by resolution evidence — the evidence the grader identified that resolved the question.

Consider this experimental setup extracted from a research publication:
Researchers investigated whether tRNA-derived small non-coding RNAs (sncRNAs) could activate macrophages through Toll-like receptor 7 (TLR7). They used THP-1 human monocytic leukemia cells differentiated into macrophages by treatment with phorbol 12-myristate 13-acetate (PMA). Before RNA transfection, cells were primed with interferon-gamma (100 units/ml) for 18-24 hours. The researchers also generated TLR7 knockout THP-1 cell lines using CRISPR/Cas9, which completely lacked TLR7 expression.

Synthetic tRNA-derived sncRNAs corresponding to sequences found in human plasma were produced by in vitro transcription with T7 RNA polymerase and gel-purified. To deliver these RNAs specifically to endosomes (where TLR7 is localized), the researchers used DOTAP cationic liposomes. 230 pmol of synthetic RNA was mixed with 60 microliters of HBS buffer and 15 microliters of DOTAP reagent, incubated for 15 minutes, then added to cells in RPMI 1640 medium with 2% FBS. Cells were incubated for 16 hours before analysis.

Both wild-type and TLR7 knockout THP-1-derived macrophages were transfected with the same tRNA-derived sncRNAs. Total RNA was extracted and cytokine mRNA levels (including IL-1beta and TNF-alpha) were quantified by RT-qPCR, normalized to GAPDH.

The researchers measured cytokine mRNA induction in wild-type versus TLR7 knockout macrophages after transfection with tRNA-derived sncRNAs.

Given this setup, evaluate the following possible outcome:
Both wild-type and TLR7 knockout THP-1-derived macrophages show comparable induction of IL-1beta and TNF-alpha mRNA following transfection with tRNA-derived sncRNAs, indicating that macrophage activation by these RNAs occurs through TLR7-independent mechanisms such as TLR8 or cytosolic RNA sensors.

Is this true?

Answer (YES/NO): NO